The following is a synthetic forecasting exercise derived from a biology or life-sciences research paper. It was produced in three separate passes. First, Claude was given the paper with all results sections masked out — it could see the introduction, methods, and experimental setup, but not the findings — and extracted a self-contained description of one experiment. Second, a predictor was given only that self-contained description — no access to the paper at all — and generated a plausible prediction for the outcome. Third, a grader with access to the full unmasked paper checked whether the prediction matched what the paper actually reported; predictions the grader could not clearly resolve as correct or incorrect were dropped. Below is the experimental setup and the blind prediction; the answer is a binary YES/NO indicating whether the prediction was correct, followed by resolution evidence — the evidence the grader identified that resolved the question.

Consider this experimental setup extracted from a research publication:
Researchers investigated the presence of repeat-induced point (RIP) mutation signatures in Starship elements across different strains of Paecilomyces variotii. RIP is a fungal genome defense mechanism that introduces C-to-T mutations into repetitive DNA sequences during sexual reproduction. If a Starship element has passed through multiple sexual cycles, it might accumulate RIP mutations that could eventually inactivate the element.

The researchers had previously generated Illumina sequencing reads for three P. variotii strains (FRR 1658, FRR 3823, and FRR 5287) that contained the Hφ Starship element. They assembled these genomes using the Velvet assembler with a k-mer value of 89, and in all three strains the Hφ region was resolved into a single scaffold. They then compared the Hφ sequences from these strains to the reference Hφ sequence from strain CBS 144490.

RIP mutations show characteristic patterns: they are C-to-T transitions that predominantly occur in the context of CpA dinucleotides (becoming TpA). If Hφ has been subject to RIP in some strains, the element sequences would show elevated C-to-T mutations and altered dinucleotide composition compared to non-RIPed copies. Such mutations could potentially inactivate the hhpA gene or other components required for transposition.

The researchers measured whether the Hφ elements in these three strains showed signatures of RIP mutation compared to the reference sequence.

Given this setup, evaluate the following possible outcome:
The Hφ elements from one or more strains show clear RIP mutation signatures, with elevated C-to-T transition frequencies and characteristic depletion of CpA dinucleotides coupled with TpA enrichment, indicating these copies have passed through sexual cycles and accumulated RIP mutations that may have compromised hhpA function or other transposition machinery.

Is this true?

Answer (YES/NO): NO